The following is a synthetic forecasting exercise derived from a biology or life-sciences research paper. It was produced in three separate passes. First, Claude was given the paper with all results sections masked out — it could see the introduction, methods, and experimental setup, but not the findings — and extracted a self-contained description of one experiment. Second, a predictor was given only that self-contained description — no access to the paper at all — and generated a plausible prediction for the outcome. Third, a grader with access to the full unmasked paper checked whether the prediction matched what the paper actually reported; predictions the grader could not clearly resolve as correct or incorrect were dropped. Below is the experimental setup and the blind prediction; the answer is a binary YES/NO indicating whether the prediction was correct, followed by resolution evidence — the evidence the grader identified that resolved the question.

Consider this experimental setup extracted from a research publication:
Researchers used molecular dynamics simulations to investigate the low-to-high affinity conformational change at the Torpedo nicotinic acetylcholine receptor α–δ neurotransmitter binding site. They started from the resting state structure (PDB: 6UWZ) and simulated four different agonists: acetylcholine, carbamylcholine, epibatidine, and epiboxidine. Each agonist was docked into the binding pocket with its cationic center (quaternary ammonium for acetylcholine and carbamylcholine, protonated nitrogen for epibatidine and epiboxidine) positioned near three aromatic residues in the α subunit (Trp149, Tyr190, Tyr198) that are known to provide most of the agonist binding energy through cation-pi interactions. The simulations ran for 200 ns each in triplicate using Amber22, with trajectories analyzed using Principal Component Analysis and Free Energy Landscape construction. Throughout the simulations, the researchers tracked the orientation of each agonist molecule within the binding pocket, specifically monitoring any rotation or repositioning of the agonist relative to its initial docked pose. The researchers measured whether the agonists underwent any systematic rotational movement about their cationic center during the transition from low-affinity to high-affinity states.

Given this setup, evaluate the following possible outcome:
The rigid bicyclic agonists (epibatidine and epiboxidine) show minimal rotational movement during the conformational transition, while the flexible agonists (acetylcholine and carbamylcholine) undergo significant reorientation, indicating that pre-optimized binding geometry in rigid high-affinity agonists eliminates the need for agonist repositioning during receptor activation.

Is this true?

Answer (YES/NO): NO